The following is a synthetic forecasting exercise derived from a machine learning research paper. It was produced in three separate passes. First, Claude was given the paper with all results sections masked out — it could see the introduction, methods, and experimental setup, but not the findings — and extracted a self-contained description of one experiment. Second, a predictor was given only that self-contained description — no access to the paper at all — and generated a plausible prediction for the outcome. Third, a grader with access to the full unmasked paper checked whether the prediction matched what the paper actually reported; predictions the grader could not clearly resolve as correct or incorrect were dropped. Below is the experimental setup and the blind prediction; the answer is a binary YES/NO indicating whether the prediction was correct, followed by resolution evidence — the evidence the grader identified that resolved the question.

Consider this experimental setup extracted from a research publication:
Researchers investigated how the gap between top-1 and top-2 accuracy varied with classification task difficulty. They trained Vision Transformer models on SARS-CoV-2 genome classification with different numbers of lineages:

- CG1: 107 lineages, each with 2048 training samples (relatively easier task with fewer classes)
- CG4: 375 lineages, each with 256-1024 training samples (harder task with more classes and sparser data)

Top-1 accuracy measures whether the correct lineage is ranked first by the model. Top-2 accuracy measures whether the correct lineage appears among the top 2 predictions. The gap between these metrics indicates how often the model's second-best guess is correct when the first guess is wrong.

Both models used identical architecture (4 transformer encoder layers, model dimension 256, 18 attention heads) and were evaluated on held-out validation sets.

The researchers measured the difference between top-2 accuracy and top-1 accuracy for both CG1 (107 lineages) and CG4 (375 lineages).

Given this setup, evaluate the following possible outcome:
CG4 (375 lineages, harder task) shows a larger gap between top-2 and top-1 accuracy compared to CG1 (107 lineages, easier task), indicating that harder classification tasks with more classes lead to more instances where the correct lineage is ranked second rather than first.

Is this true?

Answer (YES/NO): YES